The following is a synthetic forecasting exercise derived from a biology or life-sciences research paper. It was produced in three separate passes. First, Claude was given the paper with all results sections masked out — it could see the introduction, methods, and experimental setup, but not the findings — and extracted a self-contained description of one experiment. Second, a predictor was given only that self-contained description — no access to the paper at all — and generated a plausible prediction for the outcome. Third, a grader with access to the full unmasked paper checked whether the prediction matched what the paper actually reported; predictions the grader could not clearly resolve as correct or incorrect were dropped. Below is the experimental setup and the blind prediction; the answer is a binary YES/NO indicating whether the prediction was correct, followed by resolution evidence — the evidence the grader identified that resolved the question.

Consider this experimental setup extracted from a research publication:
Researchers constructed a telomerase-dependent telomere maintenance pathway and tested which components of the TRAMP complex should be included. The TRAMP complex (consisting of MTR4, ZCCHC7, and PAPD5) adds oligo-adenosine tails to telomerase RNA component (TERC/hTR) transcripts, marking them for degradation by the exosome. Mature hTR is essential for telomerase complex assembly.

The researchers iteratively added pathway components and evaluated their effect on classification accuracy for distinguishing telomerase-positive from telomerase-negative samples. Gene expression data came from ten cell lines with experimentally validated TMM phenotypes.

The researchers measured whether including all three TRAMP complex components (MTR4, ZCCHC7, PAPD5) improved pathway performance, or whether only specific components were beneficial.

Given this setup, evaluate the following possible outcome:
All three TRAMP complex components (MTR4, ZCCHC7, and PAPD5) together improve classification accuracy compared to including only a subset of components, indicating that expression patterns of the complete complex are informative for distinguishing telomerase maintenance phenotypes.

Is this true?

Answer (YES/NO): NO